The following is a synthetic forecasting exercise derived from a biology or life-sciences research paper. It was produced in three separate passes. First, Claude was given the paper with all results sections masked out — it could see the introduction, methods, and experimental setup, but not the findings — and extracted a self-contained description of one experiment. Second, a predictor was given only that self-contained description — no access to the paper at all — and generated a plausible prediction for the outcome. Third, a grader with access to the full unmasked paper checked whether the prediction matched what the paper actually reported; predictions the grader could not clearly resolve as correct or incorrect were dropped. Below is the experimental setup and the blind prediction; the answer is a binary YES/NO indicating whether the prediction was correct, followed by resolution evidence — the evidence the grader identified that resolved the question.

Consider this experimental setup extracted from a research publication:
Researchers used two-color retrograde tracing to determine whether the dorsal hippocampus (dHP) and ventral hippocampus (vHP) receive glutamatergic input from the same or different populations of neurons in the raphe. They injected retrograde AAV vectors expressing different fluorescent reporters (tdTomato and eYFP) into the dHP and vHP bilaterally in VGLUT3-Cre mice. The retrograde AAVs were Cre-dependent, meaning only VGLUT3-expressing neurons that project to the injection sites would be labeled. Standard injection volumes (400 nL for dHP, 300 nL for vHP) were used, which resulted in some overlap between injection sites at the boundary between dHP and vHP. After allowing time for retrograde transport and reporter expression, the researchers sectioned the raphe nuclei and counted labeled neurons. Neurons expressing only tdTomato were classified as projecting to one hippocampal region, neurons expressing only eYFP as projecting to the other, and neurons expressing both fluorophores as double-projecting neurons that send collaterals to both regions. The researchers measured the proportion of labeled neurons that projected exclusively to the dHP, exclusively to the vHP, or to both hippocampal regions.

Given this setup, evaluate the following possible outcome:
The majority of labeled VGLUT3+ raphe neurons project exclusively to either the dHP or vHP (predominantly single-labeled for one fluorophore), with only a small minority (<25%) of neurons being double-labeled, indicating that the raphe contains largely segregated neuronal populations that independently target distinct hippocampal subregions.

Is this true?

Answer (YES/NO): YES